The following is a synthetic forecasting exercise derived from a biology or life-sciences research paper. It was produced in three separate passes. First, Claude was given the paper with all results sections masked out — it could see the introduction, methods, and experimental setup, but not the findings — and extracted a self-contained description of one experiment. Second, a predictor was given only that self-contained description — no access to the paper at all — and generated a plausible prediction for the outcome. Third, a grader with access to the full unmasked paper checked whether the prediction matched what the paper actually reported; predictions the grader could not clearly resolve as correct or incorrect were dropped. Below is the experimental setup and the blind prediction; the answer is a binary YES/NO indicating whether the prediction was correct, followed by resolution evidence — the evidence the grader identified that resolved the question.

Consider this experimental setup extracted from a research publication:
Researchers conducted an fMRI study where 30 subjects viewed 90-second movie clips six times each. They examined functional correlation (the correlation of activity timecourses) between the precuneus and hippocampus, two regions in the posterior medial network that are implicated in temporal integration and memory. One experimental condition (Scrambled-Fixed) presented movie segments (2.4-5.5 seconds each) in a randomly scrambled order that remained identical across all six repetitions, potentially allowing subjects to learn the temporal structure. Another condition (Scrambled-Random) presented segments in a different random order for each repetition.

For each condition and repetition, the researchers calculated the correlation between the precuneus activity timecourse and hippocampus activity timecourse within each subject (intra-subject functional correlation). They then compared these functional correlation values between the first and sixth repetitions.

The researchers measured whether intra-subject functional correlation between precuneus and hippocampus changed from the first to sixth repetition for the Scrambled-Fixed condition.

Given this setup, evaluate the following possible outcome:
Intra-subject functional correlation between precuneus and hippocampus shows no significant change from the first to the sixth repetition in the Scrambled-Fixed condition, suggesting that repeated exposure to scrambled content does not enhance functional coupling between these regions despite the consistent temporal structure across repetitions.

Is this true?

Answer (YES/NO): NO